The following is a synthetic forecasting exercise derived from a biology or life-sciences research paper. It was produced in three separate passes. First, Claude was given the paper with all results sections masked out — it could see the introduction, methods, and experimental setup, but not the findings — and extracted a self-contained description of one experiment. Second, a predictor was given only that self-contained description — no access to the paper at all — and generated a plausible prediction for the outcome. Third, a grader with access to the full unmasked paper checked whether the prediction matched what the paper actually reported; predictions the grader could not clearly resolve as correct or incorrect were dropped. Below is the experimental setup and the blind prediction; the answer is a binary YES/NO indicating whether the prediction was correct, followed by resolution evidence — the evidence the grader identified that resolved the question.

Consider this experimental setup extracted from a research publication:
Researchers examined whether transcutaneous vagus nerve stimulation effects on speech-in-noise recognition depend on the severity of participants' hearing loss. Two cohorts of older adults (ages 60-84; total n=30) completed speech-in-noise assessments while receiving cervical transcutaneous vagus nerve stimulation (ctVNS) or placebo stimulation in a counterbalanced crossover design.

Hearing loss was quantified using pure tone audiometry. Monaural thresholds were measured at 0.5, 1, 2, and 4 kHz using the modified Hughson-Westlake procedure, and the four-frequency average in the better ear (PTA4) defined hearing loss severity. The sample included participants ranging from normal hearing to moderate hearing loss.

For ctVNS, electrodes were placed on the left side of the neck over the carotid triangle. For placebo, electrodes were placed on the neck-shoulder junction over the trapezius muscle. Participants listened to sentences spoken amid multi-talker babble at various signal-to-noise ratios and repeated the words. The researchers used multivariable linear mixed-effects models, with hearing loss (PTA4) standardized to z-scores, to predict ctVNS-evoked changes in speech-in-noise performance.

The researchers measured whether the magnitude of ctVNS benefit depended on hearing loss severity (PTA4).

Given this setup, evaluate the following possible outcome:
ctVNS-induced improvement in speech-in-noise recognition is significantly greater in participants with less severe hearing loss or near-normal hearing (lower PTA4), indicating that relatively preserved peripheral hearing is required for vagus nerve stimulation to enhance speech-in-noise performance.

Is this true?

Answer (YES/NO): NO